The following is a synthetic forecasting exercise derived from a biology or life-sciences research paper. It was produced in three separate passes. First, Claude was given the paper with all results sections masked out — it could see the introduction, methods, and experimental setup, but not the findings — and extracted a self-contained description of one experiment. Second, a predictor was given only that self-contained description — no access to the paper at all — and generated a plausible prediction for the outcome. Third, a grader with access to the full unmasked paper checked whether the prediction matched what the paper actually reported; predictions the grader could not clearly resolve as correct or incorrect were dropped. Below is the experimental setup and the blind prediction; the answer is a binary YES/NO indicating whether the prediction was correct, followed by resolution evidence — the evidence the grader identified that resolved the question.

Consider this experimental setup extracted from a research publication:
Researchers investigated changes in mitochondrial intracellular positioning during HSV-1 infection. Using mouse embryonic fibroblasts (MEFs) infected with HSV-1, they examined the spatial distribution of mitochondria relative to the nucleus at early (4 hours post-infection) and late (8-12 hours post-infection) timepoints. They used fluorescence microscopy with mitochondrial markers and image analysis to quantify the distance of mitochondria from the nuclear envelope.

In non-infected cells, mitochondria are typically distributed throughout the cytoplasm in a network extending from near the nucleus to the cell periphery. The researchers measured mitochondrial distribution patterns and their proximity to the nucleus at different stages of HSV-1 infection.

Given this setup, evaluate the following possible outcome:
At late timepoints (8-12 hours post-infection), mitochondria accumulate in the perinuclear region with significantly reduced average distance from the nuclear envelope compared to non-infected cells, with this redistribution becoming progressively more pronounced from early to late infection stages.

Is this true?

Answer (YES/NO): YES